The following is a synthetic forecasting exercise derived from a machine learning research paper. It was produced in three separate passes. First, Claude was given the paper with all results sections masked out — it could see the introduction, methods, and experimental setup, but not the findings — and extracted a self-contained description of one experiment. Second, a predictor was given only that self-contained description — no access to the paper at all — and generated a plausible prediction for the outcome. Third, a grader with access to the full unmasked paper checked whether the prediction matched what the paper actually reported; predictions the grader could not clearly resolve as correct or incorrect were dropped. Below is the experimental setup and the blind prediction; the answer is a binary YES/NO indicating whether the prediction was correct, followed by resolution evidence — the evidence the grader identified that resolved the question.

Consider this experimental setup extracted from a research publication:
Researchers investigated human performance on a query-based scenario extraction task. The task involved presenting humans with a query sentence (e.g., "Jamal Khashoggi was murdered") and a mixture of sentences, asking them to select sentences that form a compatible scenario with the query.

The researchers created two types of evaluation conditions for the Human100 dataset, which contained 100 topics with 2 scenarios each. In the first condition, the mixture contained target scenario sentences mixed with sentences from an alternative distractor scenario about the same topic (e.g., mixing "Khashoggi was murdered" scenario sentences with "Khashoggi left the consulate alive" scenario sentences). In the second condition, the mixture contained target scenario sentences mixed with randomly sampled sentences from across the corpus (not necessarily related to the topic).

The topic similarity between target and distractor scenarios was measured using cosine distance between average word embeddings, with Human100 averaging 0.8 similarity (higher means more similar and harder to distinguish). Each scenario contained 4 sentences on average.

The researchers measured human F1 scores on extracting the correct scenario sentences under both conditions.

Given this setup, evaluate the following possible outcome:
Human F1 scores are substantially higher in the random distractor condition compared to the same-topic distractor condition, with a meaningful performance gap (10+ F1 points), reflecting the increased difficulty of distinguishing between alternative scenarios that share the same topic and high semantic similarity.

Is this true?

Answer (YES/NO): YES